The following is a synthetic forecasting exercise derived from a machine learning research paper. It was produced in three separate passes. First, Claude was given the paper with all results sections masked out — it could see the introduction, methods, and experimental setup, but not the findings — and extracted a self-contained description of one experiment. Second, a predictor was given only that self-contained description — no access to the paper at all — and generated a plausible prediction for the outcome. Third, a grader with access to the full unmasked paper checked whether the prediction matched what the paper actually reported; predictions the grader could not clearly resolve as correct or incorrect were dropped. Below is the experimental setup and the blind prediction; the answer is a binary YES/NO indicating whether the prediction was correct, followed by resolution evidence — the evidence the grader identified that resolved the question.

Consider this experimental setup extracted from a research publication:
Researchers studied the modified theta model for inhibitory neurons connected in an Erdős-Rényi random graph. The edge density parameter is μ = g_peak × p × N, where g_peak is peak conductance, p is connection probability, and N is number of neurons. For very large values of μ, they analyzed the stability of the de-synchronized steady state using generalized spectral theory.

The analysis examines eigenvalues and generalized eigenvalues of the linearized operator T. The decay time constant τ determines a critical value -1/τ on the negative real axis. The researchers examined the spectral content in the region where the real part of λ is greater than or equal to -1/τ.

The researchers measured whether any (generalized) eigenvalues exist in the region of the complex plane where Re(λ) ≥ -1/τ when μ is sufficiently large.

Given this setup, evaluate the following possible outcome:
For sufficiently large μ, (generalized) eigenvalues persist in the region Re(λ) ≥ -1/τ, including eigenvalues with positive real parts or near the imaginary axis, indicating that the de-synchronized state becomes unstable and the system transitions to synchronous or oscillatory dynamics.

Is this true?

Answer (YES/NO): NO